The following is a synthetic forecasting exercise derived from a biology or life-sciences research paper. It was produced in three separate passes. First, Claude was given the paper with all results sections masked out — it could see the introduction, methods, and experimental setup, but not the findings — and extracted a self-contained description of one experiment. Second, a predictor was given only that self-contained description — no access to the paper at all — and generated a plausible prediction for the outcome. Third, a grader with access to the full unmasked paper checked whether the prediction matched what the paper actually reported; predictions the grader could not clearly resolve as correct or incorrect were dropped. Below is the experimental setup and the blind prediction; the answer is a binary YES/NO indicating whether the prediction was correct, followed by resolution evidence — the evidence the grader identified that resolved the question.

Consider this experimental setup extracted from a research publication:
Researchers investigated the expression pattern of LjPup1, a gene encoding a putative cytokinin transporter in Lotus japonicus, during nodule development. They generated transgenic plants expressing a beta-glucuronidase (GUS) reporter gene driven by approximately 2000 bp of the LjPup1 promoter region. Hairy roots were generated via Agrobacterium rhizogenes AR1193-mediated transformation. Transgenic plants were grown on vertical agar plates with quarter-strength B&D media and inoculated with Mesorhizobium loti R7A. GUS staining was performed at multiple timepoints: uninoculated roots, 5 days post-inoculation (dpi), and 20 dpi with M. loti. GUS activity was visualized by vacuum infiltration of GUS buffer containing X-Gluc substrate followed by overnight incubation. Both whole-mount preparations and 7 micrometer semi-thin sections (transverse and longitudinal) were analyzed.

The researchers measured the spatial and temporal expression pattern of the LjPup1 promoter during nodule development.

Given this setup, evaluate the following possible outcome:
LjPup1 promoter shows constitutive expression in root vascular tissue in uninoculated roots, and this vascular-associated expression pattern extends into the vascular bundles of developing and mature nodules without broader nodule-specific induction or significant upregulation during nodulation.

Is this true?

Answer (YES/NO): NO